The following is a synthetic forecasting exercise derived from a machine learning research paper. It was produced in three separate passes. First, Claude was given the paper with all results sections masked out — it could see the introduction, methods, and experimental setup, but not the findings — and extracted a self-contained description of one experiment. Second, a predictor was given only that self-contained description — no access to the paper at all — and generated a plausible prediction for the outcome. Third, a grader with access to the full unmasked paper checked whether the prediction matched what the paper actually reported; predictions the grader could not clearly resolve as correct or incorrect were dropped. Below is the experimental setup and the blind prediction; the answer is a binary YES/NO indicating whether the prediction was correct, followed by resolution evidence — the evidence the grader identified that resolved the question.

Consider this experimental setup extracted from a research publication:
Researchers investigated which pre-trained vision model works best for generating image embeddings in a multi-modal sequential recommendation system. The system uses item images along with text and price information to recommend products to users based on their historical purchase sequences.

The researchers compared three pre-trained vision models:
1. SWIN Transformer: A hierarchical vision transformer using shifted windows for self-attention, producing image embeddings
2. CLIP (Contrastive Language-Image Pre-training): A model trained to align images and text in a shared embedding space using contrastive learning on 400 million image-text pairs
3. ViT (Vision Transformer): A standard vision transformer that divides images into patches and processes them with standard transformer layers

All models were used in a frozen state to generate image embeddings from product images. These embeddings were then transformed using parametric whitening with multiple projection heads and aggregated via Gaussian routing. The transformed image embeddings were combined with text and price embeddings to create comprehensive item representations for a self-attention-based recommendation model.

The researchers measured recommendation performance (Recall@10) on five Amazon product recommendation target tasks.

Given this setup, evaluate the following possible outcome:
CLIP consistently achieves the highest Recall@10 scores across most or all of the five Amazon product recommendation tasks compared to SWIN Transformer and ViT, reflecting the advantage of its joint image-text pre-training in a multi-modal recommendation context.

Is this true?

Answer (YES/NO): NO